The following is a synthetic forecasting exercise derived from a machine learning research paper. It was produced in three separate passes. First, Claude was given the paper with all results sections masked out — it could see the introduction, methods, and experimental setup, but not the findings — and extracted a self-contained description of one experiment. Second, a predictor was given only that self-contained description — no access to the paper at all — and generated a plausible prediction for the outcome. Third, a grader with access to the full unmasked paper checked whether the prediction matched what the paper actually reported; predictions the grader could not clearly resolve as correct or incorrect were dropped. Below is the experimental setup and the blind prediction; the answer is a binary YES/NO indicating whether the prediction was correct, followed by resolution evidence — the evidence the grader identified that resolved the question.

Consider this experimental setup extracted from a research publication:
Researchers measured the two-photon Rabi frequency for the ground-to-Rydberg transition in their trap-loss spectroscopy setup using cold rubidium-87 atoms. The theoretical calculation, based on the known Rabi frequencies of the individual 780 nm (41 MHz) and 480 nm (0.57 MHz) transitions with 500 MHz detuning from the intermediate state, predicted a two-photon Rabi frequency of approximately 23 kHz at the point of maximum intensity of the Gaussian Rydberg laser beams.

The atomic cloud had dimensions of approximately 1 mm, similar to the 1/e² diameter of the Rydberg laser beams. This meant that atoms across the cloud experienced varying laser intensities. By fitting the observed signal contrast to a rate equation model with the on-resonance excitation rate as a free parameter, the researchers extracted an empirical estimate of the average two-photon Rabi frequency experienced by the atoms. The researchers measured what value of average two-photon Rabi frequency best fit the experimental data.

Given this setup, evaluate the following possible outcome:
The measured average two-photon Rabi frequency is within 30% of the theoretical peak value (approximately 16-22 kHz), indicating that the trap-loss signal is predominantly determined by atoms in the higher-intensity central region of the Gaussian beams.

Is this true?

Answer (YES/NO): NO